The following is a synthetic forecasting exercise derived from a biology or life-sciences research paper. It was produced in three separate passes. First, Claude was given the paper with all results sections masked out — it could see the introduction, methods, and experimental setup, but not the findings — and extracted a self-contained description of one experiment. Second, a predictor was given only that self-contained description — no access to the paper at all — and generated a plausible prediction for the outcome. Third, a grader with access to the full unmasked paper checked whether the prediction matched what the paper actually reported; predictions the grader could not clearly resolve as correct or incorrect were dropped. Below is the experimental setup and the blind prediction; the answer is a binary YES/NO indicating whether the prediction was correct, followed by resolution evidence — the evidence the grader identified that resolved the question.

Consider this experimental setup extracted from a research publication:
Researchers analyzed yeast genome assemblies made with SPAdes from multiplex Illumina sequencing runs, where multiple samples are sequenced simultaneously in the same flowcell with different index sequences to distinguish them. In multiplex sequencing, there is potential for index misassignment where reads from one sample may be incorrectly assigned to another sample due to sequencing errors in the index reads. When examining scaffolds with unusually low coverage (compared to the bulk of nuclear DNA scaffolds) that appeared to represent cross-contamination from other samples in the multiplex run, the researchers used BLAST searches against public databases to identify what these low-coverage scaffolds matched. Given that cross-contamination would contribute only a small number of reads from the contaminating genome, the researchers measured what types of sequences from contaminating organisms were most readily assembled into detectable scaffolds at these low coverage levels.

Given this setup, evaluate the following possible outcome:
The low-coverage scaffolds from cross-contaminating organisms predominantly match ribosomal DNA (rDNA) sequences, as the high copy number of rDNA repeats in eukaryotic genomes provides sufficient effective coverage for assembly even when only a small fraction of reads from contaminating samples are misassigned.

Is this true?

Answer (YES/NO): NO